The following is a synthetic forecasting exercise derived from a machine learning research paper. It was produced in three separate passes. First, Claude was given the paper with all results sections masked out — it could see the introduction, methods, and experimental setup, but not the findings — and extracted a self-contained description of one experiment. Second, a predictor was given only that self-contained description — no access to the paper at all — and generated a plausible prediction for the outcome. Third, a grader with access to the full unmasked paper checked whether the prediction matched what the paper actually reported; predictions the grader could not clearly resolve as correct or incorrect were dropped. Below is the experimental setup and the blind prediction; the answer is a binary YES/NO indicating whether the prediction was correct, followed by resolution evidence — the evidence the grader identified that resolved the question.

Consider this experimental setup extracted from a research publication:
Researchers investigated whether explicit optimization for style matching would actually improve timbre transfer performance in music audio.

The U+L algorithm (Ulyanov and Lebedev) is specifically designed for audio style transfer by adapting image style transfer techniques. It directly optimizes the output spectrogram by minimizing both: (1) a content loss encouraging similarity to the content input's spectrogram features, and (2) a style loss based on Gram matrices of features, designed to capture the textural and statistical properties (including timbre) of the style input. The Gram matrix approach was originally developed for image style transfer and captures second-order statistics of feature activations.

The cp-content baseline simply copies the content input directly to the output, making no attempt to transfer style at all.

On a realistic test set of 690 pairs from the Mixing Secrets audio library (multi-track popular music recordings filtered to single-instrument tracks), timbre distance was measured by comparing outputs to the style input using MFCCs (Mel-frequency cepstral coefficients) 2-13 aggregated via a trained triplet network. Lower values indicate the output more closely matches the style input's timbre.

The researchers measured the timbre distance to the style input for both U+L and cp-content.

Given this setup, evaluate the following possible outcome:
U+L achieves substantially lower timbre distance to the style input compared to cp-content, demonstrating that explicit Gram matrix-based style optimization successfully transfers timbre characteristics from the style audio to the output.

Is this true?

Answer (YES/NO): NO